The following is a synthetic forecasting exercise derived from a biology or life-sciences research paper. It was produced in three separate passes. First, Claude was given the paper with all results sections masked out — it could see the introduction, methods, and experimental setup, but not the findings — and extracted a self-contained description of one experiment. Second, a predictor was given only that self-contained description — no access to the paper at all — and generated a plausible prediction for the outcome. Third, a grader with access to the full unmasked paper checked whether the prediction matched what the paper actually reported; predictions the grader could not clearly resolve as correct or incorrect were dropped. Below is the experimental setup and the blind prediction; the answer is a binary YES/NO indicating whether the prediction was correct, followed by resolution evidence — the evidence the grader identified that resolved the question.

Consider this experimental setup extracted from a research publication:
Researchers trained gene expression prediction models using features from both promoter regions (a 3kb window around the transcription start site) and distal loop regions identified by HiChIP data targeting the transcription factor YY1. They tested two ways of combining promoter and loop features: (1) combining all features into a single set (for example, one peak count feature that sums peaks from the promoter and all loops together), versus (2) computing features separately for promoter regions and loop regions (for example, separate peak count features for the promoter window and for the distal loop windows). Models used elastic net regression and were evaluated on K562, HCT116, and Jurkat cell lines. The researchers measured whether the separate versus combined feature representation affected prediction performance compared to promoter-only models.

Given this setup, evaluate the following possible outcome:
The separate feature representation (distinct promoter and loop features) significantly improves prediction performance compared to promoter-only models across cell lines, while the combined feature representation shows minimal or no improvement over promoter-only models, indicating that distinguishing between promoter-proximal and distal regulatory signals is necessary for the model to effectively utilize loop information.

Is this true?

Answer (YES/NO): YES